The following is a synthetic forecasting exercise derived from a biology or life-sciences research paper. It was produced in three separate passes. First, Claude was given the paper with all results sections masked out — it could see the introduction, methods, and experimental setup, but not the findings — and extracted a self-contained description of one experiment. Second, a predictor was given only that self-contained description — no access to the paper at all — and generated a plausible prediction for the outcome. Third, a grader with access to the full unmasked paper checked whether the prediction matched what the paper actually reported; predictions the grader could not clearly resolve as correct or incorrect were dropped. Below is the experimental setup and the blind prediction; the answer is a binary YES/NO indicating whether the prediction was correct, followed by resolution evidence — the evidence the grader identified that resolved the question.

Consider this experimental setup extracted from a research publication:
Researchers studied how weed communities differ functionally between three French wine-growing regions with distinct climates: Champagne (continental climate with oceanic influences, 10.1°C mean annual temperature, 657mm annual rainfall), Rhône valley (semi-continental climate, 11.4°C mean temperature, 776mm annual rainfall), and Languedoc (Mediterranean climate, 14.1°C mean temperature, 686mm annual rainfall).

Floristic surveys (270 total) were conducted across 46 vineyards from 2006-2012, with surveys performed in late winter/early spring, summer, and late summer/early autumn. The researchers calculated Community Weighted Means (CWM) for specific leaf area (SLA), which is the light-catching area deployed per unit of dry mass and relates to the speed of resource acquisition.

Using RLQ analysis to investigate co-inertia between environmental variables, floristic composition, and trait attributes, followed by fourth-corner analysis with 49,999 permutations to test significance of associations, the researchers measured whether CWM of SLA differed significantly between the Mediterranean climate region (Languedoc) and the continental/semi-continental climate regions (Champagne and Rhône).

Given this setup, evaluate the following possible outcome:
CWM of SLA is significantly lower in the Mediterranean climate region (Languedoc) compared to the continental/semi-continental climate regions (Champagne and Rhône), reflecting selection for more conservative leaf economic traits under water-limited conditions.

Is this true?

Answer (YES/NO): YES